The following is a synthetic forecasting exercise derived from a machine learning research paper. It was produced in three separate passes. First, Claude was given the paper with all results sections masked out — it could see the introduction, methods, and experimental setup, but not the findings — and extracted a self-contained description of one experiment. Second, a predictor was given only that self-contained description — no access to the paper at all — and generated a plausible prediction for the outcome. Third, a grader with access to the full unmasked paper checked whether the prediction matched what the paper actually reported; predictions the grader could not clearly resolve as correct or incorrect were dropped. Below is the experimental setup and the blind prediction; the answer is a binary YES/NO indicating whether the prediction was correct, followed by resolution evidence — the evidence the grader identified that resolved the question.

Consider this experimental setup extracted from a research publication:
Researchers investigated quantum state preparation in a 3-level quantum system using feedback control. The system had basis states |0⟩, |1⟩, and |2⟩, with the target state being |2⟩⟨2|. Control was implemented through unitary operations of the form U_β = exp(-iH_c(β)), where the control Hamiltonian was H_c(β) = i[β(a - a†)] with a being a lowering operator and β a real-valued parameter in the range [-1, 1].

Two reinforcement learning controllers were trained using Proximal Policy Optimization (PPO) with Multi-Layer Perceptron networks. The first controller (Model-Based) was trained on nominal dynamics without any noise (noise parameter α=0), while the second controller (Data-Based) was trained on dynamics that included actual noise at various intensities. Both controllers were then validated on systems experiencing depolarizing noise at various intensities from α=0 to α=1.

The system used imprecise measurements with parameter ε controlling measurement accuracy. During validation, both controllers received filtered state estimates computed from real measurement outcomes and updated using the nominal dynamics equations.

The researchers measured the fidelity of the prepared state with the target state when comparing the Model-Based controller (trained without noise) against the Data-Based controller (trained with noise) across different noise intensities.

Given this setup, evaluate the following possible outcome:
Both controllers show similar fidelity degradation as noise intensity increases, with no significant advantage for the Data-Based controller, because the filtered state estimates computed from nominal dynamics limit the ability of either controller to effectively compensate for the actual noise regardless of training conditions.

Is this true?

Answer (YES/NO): NO